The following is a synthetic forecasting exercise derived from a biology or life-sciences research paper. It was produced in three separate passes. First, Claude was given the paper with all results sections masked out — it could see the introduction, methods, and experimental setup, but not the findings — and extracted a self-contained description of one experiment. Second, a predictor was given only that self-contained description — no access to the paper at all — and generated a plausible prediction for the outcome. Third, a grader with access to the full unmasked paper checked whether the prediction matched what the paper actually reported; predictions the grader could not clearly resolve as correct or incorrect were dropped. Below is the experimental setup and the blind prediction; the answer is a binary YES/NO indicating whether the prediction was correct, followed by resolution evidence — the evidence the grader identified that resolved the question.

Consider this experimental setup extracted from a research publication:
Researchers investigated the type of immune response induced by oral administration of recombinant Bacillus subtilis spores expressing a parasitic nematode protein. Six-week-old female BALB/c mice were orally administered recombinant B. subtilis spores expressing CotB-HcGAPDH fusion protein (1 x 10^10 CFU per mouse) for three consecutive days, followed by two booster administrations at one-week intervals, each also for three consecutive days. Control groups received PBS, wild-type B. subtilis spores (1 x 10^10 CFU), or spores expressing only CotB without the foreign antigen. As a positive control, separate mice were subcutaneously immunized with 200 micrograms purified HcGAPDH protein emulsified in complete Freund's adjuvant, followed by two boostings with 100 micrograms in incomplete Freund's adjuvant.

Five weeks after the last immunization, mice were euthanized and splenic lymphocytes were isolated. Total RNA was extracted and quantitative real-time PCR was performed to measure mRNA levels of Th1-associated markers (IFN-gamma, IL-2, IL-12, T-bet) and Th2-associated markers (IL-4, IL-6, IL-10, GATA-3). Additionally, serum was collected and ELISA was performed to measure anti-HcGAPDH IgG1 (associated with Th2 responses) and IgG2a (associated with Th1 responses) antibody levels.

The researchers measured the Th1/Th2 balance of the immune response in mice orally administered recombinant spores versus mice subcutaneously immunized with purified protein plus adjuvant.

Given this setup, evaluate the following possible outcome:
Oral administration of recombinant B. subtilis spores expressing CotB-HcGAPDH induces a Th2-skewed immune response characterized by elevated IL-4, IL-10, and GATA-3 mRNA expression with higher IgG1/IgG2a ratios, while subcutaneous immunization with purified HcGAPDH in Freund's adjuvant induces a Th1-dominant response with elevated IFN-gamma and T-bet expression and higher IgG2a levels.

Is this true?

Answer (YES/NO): NO